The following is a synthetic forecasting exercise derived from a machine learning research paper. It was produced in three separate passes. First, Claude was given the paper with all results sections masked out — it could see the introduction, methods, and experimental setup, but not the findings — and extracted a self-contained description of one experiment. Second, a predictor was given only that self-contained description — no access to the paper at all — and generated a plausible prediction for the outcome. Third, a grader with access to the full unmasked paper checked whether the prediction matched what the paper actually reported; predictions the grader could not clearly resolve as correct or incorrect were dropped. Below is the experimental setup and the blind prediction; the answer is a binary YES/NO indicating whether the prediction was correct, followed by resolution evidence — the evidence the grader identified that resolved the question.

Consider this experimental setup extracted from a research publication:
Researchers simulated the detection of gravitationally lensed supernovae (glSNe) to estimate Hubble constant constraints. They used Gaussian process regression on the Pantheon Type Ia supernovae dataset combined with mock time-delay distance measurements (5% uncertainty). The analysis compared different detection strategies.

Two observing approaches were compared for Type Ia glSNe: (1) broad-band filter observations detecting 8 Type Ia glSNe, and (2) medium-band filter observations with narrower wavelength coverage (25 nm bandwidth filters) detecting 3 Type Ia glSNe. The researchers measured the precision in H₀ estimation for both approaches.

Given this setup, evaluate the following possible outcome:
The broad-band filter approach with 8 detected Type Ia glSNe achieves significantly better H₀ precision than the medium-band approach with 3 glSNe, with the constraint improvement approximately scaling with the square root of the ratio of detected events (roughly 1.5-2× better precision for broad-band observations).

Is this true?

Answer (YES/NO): YES